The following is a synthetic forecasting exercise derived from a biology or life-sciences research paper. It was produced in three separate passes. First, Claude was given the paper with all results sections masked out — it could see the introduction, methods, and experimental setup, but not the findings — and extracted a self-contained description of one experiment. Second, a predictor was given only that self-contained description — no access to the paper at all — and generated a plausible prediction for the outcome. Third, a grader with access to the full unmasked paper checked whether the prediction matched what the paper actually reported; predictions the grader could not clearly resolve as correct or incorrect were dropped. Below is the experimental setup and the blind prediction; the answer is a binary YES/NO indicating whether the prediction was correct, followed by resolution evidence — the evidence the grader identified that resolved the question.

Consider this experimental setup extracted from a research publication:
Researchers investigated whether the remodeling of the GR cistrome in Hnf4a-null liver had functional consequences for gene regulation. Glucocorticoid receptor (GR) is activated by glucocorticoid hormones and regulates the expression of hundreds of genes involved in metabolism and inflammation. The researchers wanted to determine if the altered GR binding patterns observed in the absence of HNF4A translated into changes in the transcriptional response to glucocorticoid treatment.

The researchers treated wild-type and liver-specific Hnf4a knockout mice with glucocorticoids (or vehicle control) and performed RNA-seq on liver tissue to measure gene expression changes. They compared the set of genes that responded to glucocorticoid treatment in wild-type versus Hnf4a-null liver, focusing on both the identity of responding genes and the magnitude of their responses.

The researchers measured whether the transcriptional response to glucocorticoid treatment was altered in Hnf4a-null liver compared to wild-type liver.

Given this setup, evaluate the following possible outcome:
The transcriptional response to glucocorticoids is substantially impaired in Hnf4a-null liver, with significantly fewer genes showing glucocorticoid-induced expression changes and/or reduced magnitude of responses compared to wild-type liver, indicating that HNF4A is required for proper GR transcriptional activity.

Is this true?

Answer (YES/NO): NO